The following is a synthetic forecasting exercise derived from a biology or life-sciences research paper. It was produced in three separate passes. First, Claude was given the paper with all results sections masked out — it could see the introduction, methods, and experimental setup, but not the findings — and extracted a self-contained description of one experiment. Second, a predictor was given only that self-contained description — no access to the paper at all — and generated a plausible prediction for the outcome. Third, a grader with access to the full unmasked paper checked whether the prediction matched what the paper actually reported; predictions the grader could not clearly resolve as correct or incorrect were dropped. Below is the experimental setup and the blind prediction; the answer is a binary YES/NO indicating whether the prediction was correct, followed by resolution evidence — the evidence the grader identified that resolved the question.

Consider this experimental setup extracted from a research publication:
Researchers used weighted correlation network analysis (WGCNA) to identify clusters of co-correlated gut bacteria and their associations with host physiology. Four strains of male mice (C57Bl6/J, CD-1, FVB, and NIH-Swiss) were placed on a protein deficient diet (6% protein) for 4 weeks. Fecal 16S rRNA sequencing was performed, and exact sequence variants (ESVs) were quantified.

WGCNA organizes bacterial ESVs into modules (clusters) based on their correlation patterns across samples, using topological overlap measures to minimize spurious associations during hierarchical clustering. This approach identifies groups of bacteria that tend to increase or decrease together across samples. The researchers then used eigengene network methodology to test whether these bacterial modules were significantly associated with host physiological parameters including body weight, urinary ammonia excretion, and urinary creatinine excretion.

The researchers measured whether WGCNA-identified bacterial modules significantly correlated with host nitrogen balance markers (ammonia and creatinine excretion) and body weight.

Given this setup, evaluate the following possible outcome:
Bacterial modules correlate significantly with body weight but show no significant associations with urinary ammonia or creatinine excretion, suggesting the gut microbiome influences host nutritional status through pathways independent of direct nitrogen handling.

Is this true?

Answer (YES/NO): NO